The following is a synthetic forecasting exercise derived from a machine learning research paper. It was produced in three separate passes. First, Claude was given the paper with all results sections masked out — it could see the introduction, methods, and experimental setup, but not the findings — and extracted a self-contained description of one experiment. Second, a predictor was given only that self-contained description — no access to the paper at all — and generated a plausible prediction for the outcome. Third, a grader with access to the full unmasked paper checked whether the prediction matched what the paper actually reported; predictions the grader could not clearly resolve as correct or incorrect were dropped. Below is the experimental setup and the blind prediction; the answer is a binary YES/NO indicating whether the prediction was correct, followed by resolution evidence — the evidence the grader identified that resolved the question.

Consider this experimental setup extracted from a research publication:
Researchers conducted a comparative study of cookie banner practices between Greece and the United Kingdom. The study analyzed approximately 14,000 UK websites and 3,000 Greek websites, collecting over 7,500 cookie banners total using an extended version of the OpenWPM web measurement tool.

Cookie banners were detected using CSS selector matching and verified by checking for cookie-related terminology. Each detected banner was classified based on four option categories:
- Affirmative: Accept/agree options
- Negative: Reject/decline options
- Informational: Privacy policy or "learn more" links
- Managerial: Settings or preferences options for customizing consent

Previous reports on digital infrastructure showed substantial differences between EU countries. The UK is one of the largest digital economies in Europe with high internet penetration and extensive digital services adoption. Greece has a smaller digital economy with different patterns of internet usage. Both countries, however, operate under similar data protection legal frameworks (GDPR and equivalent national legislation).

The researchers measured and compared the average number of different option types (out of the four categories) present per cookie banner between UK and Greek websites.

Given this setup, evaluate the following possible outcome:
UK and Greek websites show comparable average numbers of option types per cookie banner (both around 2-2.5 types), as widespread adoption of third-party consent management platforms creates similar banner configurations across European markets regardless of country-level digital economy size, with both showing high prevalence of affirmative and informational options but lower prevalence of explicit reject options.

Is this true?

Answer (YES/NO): NO